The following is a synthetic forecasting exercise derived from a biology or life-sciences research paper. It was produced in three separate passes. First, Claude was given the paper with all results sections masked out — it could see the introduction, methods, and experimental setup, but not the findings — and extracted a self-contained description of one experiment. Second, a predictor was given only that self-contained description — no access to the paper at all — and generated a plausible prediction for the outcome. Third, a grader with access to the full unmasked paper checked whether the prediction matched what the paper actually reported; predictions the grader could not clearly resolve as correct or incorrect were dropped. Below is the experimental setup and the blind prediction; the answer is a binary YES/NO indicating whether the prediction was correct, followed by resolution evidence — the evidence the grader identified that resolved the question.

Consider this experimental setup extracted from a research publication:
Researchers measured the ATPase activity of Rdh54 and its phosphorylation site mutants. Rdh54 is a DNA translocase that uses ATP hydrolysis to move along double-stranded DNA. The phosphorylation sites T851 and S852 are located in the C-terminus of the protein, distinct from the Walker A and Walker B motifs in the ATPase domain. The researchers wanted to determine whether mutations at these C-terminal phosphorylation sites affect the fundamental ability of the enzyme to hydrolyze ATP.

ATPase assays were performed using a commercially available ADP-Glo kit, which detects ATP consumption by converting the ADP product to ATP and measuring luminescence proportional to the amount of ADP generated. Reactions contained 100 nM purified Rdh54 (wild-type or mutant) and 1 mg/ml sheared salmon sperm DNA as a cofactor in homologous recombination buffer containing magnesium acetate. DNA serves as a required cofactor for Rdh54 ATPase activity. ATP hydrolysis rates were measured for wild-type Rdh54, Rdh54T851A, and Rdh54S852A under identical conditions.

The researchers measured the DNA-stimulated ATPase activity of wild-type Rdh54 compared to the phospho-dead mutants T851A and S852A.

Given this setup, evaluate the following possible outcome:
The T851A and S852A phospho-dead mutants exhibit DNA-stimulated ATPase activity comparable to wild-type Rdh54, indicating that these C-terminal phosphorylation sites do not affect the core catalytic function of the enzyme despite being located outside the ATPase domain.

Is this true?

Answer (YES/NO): NO